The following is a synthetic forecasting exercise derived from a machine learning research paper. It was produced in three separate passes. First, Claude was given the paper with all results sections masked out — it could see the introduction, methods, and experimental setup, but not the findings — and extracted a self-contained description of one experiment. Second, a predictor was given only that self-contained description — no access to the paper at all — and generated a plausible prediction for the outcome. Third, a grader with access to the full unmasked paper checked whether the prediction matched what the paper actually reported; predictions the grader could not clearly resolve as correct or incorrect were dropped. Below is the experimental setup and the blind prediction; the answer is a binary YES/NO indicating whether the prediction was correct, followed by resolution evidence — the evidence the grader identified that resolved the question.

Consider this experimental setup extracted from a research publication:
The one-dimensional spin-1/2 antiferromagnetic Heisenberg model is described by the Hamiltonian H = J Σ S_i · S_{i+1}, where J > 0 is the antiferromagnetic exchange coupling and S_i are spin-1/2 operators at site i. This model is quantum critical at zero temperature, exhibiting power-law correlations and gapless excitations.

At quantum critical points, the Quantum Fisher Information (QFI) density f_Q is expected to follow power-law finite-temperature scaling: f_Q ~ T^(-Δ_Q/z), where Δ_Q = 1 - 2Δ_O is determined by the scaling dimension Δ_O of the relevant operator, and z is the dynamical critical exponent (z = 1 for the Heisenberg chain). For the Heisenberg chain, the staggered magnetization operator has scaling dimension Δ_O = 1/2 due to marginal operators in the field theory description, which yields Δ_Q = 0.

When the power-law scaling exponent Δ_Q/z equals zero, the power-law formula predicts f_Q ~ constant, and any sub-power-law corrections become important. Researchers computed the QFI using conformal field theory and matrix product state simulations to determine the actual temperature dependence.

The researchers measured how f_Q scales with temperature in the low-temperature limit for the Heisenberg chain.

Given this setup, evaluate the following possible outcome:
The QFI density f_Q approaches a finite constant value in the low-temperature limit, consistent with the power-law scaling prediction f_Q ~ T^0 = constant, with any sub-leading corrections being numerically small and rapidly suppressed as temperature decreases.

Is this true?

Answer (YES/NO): NO